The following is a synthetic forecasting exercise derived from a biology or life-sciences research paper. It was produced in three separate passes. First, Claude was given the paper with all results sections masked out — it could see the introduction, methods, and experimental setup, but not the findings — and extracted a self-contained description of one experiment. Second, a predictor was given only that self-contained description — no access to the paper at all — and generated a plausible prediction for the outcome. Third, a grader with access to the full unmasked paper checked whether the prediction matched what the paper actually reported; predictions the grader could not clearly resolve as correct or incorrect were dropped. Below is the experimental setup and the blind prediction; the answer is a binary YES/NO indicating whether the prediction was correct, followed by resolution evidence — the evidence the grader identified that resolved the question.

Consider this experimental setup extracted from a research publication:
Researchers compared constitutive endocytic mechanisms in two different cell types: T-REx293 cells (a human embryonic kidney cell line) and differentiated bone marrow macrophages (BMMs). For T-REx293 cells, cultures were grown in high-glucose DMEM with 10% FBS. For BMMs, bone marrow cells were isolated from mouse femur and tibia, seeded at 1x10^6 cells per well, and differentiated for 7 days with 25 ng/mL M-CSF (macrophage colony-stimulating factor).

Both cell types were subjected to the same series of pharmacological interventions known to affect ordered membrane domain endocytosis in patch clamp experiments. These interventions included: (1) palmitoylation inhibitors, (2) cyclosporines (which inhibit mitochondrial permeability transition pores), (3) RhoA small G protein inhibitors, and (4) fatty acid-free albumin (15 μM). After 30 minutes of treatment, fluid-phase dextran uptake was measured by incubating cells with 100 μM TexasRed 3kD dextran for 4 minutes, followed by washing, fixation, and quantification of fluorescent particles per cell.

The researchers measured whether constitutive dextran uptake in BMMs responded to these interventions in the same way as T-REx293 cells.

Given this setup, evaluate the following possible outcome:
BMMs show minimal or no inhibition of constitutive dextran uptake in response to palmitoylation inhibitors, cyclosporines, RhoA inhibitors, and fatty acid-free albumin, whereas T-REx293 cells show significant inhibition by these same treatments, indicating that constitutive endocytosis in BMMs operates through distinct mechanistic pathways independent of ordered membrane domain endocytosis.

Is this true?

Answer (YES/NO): YES